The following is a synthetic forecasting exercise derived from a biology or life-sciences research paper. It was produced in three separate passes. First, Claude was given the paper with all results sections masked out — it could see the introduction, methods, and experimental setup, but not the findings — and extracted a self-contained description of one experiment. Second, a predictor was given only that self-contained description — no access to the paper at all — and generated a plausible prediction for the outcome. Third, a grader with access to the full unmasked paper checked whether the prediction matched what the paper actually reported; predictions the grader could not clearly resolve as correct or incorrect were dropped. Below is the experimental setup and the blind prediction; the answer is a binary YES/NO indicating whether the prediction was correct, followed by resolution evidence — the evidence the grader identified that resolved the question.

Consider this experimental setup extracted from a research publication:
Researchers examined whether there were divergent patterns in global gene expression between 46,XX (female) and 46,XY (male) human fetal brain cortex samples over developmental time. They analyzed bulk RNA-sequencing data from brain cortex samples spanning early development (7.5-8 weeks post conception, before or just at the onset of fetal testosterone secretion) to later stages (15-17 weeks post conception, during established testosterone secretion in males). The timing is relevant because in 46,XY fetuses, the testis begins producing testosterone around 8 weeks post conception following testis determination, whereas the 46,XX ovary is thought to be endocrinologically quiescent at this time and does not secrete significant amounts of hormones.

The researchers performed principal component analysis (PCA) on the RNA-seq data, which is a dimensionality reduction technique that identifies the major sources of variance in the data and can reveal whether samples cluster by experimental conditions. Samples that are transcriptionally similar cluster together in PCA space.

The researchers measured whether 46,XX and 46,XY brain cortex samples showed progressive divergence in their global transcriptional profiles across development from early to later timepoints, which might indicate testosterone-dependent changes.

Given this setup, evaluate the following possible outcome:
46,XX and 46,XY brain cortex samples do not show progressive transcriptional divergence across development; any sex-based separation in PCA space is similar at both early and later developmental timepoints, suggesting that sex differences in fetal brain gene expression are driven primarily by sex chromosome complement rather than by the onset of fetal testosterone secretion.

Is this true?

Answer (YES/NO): YES